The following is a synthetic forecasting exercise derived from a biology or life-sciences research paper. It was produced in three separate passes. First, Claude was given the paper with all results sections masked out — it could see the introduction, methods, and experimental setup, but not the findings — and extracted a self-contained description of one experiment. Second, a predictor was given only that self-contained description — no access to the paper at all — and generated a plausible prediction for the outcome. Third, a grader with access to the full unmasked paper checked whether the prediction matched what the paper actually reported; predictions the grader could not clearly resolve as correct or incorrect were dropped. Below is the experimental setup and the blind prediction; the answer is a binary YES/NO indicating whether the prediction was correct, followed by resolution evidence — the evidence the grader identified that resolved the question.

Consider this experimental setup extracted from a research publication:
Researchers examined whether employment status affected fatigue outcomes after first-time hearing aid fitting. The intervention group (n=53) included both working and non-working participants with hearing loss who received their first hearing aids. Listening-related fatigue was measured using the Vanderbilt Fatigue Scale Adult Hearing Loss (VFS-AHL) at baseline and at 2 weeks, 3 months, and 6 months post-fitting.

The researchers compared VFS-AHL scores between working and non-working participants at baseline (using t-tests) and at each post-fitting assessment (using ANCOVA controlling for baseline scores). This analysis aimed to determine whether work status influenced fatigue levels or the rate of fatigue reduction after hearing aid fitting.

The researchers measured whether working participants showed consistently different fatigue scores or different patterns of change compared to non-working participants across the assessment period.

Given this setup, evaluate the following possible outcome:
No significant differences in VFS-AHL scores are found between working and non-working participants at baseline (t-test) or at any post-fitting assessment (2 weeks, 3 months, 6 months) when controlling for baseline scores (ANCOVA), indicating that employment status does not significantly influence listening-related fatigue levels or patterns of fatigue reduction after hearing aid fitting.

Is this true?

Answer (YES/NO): NO